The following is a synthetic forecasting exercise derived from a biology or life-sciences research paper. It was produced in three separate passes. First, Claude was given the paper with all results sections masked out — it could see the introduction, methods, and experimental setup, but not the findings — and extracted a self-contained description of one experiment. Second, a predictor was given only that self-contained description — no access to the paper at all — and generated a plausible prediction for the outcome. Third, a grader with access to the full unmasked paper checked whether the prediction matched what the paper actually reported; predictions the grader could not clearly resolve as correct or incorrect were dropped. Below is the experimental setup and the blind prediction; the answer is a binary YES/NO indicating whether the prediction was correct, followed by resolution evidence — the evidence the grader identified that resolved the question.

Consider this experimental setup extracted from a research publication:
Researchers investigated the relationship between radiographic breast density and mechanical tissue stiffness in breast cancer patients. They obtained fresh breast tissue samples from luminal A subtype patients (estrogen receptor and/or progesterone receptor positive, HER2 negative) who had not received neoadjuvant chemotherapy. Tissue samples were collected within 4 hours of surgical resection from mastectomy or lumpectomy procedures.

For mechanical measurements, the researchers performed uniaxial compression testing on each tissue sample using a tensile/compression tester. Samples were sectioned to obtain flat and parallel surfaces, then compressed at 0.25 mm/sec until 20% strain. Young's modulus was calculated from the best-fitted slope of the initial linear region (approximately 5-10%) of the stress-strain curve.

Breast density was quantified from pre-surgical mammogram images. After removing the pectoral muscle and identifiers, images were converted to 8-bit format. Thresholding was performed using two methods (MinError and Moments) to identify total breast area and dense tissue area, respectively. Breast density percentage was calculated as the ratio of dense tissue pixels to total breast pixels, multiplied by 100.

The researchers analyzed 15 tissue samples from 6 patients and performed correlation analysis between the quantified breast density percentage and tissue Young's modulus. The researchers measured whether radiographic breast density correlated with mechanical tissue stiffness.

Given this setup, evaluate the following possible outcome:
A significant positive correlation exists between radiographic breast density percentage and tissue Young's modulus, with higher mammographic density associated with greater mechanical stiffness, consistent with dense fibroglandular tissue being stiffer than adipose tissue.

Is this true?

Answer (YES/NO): NO